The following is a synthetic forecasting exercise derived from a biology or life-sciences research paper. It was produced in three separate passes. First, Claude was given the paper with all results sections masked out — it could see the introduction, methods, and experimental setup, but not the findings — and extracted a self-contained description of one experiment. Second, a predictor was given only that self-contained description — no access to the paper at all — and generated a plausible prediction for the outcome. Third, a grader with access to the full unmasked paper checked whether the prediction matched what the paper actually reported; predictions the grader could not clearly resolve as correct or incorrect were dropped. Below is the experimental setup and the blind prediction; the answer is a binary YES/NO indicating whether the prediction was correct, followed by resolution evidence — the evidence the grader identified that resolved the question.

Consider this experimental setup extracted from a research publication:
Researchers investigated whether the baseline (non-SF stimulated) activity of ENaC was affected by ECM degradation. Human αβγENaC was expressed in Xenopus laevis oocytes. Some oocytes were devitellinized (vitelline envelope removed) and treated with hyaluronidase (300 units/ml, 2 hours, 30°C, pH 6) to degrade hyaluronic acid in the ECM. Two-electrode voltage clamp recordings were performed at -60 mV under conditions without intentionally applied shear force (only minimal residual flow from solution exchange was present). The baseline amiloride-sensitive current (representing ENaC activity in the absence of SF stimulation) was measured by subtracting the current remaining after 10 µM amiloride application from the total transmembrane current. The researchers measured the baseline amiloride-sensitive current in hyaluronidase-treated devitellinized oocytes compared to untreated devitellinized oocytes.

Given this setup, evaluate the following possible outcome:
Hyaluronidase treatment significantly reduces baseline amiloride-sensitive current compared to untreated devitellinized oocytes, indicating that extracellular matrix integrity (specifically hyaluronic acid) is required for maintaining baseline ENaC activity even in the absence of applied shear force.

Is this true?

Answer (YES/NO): NO